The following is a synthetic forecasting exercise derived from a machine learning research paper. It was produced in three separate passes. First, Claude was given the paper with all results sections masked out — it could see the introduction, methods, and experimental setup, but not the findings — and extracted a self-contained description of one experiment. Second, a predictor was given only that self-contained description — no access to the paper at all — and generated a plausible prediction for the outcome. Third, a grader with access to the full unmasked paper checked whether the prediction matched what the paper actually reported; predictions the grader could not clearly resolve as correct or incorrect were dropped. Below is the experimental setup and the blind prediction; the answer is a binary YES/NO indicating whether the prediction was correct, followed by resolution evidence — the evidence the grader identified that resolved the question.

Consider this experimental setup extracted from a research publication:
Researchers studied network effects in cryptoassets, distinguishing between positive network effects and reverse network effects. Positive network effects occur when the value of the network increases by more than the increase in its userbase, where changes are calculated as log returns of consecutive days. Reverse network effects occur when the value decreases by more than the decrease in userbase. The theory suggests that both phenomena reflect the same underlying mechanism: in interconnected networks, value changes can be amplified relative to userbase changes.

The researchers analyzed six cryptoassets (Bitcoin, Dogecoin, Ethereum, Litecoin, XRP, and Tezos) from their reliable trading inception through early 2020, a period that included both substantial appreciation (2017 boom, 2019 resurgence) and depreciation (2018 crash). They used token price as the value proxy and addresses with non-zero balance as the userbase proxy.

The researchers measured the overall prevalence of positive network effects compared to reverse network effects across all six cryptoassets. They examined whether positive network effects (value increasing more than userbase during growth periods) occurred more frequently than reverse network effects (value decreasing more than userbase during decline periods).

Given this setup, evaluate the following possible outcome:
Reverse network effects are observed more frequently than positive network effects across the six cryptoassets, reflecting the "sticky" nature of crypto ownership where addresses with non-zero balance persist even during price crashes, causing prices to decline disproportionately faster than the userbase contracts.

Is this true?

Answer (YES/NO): NO